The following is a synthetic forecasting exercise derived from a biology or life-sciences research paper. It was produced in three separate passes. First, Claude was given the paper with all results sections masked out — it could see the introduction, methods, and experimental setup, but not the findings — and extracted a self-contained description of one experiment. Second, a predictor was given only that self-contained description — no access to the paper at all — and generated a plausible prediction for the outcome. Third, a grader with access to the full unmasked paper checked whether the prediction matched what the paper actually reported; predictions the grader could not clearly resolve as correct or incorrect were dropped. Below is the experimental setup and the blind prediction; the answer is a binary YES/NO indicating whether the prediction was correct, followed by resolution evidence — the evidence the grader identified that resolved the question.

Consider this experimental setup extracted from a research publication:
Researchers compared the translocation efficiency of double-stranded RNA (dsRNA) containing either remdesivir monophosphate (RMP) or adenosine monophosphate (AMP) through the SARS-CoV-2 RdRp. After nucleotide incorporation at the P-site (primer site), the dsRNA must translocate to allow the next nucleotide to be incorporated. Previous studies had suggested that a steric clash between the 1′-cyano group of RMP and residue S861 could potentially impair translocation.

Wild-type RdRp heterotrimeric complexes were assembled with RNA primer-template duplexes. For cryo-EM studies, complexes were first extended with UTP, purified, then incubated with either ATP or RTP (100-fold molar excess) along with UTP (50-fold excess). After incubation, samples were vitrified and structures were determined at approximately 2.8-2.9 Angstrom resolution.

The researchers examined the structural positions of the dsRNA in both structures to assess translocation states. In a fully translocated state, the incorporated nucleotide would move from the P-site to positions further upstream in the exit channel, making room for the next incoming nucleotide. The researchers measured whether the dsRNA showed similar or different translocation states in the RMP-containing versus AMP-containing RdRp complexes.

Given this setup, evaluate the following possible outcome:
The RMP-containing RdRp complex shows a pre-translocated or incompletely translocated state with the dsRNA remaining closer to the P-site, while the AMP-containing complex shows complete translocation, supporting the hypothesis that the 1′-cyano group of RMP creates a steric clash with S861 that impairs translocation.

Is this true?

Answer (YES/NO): NO